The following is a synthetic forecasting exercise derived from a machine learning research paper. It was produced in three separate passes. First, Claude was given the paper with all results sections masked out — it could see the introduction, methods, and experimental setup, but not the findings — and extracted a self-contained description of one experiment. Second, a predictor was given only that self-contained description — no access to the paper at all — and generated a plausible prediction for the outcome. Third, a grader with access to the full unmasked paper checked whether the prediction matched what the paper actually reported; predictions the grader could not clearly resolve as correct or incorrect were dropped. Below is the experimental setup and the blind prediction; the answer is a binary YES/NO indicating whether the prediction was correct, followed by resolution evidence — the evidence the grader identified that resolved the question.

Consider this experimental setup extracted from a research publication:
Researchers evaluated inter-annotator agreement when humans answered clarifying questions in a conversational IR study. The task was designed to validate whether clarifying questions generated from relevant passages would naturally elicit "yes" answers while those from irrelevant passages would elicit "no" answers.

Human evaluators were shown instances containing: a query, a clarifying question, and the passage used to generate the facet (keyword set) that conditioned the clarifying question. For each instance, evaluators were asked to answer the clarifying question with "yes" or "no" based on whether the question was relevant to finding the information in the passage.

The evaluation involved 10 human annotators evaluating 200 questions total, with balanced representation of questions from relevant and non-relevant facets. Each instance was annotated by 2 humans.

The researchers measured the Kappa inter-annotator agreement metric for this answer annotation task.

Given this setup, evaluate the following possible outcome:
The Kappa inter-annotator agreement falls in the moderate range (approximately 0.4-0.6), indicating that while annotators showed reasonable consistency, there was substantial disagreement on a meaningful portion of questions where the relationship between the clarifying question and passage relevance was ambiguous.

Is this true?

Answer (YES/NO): YES